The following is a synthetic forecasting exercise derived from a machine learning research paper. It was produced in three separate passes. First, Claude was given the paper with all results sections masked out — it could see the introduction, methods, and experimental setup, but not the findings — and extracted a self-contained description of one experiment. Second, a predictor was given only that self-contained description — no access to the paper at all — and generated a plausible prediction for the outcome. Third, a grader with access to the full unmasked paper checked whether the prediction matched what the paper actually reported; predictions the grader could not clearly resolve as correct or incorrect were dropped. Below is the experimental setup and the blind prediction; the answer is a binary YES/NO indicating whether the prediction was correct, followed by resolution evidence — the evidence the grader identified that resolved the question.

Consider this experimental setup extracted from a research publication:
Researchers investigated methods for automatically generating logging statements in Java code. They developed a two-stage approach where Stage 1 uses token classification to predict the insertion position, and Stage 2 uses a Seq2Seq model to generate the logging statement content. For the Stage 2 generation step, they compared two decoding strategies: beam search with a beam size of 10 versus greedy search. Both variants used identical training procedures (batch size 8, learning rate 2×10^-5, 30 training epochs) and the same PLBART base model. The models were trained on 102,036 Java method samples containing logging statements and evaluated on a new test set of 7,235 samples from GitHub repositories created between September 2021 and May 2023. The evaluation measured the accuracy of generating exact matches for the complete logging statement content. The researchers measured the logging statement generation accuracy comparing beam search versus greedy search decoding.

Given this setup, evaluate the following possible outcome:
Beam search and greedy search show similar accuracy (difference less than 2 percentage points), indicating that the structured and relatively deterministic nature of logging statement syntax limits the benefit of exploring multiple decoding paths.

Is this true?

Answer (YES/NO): YES